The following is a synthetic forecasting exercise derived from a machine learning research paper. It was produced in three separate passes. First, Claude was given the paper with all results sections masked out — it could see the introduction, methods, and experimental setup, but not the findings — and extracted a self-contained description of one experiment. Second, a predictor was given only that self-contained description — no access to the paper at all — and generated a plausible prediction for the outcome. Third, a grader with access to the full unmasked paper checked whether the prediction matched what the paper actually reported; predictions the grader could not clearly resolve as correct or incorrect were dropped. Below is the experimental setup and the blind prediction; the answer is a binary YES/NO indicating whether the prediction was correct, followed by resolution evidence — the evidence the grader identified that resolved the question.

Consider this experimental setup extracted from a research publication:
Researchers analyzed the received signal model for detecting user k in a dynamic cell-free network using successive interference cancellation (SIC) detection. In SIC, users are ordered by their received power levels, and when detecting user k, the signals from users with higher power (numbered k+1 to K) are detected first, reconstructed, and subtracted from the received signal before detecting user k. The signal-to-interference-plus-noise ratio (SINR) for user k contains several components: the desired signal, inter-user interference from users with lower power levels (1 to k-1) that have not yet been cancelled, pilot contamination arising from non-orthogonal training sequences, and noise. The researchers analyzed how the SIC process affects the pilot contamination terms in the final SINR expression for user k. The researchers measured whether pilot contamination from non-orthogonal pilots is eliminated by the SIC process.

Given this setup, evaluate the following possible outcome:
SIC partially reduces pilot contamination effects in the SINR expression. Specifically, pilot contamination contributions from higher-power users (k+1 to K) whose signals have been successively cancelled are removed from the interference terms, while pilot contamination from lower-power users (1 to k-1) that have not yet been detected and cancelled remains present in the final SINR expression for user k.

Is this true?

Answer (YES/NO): NO